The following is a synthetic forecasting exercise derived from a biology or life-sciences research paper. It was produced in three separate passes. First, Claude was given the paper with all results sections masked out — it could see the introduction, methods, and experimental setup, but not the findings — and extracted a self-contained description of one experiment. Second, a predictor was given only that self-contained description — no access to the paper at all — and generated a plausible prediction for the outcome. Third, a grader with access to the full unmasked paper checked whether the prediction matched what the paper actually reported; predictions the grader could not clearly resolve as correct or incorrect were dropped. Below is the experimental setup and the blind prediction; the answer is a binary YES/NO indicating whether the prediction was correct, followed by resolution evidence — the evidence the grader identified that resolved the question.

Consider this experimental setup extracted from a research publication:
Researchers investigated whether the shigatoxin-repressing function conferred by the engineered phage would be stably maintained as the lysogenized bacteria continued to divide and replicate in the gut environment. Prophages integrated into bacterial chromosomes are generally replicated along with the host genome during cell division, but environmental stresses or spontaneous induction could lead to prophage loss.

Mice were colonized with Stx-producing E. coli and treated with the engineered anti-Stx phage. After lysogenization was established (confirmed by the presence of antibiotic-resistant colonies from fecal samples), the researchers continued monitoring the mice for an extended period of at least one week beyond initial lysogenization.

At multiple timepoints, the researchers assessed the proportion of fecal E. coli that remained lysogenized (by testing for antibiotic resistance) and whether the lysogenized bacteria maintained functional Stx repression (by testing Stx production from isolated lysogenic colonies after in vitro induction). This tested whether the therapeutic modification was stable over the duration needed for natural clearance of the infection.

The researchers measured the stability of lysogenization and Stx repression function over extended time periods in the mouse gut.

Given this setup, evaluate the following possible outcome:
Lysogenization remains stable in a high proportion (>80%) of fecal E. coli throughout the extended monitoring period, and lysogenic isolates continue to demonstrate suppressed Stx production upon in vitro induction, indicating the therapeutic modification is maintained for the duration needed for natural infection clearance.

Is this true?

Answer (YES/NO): NO